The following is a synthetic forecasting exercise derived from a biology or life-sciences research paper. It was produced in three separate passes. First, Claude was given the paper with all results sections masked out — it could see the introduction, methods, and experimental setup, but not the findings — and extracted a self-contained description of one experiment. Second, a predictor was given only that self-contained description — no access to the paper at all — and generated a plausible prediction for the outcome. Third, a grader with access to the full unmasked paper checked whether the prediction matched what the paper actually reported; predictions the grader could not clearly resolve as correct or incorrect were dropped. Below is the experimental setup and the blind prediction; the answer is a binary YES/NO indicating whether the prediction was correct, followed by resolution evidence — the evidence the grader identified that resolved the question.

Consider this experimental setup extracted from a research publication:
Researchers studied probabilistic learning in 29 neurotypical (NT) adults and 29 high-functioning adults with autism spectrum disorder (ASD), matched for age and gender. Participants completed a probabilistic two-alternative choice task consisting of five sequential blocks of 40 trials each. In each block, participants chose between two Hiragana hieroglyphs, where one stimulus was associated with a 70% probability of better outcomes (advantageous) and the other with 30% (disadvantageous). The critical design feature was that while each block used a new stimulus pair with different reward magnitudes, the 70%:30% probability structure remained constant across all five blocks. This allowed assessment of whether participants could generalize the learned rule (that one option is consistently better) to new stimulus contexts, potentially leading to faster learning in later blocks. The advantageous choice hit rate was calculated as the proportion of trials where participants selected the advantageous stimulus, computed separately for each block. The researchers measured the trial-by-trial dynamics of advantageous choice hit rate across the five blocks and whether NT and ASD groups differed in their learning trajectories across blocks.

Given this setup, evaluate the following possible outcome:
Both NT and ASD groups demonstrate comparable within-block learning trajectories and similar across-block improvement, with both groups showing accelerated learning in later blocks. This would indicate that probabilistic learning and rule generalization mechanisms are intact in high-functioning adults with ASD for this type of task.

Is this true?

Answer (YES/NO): YES